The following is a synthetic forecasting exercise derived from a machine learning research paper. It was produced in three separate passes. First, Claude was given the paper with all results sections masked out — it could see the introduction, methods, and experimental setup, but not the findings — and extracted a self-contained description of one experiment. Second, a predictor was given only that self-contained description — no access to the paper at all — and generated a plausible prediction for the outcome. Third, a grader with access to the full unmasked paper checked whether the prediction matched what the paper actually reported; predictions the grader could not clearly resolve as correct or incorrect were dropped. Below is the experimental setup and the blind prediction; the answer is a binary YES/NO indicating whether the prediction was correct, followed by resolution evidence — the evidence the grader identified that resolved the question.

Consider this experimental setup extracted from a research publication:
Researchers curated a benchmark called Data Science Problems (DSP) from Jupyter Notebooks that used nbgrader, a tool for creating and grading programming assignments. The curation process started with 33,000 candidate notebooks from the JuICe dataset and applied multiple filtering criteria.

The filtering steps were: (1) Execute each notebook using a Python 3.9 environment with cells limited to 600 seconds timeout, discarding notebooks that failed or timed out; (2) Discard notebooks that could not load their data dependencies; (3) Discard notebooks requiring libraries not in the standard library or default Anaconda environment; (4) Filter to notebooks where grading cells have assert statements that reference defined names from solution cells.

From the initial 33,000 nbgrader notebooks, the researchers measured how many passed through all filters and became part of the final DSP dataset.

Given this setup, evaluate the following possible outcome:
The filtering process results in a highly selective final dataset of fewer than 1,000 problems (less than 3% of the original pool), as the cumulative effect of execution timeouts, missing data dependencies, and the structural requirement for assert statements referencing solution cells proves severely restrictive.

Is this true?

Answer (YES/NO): NO